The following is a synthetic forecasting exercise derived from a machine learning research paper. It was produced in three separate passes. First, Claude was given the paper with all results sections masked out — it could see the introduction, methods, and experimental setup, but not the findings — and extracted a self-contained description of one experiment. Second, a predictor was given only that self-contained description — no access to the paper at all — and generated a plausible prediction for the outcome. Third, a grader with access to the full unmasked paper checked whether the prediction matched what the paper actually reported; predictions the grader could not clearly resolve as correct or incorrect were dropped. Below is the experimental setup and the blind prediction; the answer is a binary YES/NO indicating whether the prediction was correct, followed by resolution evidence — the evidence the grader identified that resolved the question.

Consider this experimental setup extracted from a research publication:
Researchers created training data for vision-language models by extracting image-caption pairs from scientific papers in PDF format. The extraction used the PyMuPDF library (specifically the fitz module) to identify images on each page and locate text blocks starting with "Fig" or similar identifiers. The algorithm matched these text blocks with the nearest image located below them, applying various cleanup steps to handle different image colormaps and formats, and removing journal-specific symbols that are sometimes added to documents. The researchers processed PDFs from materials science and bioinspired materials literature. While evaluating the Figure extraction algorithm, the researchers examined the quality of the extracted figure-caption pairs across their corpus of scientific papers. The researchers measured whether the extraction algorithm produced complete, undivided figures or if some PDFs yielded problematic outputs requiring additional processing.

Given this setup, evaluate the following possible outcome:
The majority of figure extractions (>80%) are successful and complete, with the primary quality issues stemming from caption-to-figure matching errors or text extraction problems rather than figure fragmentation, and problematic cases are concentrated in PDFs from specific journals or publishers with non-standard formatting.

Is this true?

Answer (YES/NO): NO